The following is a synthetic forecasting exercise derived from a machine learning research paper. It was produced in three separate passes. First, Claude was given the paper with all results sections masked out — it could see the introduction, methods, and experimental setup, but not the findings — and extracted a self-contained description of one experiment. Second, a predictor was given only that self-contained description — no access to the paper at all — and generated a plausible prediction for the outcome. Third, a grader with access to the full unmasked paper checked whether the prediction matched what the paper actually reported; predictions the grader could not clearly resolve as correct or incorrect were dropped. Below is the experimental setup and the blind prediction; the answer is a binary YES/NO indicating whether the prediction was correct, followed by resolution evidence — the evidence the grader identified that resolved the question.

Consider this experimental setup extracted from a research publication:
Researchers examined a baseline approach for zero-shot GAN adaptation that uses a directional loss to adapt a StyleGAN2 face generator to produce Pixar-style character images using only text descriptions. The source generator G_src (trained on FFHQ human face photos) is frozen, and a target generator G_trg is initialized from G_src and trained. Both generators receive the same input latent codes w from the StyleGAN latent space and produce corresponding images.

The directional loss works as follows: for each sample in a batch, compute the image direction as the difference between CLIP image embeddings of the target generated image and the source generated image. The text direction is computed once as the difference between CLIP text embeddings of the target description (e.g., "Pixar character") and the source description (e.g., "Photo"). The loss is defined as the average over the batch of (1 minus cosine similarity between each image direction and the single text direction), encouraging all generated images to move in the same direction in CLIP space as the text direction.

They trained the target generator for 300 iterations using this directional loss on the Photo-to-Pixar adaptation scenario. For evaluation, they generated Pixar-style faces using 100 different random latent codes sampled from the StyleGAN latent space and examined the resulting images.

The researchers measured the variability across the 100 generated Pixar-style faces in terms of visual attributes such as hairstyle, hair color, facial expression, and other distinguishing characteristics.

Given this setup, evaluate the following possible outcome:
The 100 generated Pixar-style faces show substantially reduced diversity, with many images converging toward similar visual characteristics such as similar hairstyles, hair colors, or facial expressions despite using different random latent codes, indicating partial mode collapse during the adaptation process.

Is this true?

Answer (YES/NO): YES